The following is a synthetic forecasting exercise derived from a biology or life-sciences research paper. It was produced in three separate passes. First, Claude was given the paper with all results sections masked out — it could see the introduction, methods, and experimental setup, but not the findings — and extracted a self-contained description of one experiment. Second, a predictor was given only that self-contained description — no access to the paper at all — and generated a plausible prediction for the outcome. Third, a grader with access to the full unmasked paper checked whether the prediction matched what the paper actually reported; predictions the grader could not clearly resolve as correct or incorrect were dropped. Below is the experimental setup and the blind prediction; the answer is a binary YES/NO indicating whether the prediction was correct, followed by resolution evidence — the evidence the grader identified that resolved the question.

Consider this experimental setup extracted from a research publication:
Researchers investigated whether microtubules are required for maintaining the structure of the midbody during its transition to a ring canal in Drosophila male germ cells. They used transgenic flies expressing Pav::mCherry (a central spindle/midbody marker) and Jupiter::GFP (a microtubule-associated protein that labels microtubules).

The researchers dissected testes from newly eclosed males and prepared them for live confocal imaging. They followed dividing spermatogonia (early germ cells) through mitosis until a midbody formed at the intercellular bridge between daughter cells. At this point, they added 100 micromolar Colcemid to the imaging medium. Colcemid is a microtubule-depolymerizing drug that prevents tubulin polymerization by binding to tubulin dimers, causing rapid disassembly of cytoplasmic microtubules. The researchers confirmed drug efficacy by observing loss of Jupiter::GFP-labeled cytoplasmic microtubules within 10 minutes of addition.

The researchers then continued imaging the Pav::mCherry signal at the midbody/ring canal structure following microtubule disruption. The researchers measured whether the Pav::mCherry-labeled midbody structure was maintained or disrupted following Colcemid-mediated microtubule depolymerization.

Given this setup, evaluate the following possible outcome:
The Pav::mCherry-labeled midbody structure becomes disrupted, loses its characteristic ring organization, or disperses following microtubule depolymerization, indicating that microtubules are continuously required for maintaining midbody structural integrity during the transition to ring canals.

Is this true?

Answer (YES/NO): NO